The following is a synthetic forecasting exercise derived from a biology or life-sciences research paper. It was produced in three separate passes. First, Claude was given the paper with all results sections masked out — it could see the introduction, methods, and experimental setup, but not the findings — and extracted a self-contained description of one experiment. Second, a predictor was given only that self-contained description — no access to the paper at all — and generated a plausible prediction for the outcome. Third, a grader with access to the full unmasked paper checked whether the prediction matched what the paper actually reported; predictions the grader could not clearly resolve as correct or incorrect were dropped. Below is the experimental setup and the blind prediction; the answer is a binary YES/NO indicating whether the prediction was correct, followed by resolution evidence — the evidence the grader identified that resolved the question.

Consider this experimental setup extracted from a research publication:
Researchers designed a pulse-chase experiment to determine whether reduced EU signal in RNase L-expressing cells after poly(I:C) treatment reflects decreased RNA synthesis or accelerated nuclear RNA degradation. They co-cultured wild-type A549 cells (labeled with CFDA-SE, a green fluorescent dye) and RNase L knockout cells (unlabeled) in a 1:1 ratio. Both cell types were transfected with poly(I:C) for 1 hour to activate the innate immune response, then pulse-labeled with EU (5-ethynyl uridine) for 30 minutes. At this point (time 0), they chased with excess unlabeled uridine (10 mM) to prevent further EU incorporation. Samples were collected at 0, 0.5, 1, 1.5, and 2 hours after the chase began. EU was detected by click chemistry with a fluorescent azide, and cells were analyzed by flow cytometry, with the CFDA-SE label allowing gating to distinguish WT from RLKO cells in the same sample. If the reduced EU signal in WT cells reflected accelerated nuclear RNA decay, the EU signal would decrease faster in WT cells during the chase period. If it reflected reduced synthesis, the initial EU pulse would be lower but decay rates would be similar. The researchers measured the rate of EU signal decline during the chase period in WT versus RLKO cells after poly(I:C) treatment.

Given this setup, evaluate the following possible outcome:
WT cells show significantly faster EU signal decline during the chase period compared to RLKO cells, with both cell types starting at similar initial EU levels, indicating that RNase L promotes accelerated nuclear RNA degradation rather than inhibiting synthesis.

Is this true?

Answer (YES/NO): NO